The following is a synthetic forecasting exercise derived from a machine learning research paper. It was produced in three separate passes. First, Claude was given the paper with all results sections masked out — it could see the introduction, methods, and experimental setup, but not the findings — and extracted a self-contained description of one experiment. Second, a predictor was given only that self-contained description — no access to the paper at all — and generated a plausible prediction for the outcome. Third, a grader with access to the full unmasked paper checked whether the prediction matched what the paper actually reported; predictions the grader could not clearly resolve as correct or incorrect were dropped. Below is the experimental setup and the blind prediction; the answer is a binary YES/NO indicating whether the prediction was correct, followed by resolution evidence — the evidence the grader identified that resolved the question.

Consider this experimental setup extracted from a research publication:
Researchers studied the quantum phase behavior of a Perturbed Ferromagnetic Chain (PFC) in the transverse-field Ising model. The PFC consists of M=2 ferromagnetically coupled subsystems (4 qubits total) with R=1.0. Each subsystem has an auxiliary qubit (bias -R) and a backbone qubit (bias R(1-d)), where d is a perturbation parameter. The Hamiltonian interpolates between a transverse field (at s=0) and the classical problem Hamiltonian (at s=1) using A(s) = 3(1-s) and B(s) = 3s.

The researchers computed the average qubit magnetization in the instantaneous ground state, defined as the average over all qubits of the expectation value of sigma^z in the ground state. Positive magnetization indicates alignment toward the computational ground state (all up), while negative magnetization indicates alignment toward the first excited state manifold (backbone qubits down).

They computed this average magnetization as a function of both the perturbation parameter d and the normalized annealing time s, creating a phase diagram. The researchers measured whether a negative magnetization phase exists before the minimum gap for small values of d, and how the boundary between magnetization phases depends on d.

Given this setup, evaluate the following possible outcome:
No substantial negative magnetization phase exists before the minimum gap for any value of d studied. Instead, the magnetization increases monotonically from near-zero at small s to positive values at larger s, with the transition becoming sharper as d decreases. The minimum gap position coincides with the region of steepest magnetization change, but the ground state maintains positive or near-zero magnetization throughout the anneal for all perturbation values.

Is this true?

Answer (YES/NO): NO